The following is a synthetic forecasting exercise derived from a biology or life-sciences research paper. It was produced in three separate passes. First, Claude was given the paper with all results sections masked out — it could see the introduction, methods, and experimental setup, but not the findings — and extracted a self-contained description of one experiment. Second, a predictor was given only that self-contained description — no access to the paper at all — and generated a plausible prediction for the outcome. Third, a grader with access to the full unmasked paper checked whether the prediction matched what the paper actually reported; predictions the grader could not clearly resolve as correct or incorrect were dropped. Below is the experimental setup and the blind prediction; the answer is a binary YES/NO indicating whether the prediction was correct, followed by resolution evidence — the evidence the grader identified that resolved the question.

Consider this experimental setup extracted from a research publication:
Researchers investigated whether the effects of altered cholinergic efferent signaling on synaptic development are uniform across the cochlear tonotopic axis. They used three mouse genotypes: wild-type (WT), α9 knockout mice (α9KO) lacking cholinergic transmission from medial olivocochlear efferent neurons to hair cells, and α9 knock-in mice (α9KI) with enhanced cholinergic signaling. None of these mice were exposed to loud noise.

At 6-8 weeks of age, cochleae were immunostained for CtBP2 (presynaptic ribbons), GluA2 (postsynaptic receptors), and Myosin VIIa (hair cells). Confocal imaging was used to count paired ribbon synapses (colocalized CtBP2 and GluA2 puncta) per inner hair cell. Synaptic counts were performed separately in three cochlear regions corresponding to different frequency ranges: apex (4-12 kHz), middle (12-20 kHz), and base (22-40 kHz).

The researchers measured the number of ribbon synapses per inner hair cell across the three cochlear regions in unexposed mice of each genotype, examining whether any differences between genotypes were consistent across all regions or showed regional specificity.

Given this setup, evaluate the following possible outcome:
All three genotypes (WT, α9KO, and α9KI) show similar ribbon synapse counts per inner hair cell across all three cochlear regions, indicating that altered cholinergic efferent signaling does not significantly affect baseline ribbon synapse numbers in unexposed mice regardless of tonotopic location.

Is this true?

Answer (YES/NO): NO